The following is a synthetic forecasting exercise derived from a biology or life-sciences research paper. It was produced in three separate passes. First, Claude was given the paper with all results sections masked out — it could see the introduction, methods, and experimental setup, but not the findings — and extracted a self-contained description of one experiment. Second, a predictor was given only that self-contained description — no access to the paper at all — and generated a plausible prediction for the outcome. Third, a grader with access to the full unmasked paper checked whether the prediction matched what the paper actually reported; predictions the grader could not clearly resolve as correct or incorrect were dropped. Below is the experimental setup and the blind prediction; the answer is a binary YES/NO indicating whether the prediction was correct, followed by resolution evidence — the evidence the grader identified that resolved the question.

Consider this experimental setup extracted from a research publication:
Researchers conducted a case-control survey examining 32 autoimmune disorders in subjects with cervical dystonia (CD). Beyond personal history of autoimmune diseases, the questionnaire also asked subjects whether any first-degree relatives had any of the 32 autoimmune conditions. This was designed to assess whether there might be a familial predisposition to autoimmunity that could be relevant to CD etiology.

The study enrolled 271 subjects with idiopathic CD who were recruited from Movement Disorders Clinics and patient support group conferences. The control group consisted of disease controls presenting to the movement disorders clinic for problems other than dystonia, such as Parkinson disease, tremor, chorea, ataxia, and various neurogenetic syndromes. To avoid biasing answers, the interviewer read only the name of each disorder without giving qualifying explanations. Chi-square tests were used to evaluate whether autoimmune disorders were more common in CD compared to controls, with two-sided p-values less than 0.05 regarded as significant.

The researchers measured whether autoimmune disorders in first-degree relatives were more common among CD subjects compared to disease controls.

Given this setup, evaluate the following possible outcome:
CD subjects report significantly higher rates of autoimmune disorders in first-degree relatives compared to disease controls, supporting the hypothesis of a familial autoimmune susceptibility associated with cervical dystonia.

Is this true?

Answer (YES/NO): NO